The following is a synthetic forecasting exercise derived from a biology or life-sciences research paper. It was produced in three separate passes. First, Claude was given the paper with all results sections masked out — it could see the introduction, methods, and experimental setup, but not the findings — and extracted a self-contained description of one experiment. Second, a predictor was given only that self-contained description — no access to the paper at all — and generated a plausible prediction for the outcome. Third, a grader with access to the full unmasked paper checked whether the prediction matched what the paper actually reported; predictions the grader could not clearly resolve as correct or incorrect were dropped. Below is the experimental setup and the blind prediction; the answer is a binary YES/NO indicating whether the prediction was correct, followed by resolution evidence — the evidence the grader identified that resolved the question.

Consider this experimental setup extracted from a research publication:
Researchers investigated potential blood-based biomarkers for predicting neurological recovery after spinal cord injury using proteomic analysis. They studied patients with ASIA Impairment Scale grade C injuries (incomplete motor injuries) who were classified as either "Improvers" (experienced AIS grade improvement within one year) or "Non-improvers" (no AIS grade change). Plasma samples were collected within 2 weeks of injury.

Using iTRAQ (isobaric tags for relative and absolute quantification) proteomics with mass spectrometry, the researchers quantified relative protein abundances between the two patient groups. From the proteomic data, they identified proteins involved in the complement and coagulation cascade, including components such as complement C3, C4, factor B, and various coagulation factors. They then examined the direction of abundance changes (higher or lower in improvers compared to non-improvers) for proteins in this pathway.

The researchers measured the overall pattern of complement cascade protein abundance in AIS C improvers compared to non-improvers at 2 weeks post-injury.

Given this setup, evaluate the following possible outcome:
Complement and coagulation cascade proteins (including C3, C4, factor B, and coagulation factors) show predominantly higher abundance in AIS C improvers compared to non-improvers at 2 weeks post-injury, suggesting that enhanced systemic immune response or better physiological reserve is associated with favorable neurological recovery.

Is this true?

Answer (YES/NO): NO